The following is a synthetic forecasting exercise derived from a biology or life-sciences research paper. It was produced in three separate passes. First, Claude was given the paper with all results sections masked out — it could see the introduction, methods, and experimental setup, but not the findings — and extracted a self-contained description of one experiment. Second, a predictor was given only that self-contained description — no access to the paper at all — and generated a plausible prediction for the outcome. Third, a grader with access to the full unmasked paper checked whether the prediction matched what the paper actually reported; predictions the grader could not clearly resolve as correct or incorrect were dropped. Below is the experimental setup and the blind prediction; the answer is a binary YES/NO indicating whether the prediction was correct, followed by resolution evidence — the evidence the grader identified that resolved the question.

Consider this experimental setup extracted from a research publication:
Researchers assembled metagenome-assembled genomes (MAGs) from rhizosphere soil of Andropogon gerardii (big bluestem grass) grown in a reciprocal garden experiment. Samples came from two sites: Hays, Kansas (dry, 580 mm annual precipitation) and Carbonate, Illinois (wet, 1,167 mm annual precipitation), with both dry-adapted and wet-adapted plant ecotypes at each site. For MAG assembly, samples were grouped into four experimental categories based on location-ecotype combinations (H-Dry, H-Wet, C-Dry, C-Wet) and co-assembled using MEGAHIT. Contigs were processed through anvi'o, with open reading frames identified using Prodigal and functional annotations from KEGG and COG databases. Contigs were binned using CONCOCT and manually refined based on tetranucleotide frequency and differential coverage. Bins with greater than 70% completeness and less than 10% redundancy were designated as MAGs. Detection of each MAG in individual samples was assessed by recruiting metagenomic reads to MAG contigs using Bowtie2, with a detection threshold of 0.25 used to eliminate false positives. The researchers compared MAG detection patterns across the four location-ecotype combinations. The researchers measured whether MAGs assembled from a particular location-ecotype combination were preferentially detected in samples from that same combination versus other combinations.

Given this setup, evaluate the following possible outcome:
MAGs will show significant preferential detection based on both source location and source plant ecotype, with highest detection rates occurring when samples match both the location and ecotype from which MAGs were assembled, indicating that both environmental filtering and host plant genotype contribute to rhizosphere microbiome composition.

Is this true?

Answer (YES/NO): NO